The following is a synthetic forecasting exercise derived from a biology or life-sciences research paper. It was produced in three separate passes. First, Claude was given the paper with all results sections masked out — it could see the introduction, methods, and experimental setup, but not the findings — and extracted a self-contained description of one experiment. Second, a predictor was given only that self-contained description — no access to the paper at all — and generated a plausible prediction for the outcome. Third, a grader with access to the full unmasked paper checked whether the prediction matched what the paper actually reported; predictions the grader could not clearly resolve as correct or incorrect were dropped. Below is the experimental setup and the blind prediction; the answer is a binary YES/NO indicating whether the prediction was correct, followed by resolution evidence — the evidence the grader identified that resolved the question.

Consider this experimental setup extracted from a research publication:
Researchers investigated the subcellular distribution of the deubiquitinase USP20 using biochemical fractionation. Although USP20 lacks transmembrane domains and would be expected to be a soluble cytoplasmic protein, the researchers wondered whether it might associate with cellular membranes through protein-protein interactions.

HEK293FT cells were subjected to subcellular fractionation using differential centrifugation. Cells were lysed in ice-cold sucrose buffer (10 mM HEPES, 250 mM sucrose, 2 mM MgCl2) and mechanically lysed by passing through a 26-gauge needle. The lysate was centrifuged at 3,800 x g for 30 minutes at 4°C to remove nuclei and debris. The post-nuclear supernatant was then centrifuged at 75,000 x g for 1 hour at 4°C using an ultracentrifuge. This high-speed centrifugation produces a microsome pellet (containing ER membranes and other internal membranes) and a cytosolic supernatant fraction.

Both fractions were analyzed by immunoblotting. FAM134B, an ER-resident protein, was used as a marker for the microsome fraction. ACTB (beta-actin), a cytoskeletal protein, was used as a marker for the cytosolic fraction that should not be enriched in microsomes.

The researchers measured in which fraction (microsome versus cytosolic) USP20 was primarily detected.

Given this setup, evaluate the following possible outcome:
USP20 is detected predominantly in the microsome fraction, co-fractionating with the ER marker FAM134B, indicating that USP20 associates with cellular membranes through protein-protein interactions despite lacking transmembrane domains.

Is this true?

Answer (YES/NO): YES